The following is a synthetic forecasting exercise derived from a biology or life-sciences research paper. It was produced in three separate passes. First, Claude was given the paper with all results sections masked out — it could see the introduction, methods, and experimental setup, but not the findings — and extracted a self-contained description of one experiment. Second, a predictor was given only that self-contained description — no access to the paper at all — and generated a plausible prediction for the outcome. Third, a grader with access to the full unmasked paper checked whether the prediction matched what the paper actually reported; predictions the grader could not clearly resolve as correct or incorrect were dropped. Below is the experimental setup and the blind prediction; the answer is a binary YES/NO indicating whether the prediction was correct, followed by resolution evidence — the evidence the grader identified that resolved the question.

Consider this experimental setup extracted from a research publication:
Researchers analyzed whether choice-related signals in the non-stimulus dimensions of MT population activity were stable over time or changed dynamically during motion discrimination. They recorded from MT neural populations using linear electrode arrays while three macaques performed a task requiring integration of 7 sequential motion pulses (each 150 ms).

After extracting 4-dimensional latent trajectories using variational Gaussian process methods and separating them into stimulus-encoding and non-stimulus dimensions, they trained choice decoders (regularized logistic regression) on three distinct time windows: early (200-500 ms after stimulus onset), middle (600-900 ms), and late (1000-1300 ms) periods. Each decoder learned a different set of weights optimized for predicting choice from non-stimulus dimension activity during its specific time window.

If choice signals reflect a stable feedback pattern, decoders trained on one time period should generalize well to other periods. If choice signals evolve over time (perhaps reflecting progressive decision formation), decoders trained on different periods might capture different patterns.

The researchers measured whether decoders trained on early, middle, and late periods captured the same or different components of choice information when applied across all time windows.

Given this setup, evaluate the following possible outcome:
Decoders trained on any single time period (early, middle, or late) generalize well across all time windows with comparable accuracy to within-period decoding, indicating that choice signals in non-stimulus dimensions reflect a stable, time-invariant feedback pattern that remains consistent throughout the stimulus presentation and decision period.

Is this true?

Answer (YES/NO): NO